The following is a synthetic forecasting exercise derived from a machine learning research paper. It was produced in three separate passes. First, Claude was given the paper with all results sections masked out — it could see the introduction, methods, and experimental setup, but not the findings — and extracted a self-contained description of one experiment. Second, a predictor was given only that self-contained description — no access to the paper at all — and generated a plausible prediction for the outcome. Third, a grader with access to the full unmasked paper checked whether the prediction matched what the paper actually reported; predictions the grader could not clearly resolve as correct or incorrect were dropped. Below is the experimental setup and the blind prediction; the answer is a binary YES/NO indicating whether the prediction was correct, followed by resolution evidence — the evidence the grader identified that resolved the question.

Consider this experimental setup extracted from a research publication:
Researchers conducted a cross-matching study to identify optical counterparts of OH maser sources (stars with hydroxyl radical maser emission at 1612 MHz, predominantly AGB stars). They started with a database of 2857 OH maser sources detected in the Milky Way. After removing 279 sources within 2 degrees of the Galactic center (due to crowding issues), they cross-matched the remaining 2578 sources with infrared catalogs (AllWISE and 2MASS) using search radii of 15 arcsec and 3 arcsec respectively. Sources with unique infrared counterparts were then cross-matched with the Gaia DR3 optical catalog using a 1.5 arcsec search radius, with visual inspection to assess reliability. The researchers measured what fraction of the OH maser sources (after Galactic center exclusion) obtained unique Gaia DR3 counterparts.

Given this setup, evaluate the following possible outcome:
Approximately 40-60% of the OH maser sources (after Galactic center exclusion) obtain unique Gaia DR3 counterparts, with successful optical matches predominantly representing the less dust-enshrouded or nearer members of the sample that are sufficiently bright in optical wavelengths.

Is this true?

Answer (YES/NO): YES